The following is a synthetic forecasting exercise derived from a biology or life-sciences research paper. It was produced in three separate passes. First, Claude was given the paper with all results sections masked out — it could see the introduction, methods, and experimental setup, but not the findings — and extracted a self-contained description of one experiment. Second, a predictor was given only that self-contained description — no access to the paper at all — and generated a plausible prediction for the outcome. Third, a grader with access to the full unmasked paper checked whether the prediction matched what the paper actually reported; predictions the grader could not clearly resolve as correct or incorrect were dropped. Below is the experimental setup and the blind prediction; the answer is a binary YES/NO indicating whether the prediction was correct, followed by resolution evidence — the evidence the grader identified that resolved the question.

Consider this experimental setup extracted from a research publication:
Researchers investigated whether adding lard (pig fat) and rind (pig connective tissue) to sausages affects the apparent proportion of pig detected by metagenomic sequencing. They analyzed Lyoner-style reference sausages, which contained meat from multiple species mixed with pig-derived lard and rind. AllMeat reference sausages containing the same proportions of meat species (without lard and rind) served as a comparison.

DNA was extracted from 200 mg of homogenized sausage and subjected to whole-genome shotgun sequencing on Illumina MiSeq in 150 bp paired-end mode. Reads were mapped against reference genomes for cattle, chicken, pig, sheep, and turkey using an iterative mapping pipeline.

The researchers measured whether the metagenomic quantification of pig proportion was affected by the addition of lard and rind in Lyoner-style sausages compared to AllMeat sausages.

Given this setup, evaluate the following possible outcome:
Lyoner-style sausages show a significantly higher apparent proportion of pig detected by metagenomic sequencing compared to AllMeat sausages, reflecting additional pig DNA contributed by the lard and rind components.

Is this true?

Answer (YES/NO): NO